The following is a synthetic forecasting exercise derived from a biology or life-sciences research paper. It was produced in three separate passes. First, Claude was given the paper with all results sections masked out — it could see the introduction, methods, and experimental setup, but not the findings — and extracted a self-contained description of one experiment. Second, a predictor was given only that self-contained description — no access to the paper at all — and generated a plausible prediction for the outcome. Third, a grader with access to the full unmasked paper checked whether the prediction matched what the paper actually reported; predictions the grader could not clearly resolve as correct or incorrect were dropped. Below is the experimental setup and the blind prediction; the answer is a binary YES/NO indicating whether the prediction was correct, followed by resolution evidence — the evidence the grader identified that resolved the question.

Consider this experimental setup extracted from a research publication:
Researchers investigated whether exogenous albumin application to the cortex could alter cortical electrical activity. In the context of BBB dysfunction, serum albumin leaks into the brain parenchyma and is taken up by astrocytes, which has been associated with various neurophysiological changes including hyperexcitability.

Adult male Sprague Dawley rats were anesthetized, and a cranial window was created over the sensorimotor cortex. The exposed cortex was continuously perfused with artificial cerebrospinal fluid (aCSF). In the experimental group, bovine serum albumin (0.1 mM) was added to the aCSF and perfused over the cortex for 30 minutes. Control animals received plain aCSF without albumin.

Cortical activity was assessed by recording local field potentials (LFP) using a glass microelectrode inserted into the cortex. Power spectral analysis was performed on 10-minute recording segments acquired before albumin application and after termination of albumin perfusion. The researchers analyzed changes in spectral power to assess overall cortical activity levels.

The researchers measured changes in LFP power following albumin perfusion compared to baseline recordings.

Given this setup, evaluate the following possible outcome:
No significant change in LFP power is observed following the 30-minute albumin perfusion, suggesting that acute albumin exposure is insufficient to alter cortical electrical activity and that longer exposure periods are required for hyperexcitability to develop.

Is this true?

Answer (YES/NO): NO